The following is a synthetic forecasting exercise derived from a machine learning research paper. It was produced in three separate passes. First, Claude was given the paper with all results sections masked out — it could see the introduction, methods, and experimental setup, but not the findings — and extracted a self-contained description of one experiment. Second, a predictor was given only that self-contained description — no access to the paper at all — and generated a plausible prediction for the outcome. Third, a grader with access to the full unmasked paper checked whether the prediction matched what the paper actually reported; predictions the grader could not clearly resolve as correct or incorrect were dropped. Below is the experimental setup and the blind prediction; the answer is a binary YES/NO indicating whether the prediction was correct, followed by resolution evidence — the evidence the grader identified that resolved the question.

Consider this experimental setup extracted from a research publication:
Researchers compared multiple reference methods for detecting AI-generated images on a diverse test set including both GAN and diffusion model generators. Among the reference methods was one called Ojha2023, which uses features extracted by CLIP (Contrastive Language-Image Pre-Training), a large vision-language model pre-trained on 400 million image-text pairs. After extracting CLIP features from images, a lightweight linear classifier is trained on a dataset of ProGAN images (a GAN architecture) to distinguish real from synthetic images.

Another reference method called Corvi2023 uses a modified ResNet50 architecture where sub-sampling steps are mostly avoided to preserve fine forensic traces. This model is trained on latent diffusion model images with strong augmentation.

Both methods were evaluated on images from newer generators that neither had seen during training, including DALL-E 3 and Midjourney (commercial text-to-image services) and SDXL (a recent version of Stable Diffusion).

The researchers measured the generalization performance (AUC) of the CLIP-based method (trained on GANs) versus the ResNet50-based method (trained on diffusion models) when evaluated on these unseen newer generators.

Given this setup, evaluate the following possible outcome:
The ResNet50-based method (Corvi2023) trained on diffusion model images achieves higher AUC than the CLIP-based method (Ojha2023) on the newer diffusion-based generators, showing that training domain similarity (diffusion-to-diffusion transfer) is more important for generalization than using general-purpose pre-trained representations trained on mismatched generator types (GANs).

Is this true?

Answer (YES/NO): YES